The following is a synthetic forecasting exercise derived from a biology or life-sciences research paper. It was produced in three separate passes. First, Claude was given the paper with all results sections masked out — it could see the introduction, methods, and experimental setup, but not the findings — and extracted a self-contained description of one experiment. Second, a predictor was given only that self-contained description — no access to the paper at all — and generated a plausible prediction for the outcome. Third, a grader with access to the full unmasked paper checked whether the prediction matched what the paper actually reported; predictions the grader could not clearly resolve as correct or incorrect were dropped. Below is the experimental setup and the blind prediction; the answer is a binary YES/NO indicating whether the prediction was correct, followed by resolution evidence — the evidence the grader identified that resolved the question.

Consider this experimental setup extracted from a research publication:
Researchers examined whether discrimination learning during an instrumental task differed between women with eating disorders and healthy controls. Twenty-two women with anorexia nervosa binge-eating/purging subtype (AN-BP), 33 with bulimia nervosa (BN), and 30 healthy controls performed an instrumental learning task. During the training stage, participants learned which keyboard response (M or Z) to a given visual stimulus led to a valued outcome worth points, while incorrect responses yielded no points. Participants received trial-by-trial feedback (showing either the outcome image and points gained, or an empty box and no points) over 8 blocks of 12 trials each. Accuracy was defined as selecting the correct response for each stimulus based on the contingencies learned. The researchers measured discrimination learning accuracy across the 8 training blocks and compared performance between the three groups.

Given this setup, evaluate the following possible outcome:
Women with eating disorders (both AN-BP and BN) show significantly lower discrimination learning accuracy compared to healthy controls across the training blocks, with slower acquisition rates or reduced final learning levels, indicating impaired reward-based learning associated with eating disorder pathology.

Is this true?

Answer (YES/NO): NO